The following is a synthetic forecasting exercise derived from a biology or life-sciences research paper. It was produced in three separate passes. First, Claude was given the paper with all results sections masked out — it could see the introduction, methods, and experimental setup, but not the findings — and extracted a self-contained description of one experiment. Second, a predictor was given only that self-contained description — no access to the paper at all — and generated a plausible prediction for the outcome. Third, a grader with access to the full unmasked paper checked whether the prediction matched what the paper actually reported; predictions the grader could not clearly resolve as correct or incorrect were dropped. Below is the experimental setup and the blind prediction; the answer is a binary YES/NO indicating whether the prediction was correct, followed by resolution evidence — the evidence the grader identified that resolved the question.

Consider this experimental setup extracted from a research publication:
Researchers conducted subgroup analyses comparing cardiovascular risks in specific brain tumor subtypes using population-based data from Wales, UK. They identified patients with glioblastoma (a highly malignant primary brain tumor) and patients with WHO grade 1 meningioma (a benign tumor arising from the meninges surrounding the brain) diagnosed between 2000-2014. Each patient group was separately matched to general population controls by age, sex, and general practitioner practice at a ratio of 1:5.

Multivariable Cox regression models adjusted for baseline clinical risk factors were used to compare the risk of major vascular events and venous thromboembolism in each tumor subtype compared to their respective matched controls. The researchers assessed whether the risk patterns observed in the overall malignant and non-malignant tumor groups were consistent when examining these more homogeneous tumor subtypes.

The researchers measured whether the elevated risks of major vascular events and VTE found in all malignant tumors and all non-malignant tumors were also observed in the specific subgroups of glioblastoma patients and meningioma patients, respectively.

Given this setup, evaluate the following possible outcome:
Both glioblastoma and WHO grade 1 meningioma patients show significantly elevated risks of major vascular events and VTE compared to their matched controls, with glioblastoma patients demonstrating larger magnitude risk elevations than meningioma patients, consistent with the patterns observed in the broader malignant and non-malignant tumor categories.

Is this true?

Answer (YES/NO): NO